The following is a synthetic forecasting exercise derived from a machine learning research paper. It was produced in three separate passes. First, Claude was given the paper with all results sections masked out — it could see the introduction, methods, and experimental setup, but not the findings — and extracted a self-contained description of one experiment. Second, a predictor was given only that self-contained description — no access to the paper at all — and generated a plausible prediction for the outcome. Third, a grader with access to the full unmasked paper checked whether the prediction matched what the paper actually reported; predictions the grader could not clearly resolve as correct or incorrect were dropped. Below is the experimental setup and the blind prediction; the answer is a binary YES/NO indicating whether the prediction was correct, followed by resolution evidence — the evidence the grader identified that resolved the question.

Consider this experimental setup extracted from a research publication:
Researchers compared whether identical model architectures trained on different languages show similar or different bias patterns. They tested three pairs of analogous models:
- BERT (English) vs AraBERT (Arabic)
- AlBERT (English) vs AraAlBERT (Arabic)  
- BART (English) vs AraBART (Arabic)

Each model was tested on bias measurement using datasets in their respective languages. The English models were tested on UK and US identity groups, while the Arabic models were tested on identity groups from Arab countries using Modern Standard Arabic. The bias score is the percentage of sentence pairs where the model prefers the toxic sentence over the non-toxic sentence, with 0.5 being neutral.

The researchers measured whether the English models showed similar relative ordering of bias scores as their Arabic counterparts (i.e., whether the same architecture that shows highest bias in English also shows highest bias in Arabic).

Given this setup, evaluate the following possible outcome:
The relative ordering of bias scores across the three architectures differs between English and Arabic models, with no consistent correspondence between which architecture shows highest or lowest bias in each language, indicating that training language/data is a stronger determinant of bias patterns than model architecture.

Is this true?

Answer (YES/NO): NO